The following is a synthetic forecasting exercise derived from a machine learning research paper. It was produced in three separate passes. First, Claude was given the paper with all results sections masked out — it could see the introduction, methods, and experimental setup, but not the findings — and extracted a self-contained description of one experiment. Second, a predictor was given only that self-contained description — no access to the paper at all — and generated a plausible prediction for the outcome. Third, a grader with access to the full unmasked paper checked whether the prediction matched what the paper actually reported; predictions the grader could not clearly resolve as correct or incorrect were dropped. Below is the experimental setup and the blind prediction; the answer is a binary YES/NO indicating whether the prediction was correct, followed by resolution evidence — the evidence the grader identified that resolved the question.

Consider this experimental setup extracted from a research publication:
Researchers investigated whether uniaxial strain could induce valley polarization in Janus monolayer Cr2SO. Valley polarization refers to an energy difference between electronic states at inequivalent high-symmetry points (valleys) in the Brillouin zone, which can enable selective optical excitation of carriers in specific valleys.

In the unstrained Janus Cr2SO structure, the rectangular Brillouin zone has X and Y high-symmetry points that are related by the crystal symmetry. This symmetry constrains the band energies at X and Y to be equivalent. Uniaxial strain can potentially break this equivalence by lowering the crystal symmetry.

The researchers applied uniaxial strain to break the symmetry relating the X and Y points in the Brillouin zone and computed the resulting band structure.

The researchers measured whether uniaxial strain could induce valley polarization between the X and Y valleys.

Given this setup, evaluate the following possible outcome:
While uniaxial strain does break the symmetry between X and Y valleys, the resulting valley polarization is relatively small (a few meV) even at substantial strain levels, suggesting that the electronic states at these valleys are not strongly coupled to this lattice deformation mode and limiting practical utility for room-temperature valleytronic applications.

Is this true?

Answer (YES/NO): NO